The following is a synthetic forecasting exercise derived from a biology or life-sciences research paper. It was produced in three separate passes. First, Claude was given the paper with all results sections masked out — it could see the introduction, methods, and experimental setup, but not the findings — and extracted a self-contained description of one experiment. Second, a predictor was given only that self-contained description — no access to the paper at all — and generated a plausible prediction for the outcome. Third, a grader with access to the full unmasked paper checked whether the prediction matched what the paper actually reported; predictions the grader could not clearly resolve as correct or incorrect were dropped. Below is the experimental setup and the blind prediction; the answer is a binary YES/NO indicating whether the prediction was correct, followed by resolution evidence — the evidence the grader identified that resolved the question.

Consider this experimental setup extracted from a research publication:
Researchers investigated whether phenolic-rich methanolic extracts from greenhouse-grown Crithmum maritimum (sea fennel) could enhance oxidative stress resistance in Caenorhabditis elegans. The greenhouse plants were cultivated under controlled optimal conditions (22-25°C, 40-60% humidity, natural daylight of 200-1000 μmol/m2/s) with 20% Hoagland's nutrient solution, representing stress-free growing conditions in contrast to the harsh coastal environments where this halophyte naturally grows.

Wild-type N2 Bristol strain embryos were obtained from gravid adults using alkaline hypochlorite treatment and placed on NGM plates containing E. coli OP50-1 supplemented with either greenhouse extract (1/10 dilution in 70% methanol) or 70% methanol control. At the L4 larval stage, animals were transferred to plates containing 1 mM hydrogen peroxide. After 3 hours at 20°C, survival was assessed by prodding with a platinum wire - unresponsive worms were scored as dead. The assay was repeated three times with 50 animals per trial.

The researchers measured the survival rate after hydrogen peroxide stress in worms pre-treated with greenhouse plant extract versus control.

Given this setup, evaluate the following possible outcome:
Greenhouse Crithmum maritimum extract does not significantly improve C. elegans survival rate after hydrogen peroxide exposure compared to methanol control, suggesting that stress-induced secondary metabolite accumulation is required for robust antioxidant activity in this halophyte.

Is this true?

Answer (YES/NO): NO